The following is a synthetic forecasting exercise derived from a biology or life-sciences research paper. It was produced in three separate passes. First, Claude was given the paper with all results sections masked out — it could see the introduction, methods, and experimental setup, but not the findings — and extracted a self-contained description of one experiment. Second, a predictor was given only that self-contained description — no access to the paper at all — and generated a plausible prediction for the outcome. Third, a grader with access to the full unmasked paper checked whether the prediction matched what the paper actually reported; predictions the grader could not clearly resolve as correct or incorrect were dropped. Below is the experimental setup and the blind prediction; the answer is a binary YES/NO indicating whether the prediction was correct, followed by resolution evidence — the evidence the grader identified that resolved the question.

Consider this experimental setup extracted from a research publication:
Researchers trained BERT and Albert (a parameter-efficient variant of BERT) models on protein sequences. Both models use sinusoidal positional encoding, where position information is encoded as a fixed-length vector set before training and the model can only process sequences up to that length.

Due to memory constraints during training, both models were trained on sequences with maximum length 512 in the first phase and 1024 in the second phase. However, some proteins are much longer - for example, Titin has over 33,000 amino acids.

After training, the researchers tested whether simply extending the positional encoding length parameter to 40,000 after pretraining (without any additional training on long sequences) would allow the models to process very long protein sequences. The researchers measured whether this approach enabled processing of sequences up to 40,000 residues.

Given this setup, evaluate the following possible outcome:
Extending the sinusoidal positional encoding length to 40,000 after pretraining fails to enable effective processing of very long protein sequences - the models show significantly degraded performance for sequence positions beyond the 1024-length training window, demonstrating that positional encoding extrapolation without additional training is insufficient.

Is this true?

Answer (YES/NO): NO